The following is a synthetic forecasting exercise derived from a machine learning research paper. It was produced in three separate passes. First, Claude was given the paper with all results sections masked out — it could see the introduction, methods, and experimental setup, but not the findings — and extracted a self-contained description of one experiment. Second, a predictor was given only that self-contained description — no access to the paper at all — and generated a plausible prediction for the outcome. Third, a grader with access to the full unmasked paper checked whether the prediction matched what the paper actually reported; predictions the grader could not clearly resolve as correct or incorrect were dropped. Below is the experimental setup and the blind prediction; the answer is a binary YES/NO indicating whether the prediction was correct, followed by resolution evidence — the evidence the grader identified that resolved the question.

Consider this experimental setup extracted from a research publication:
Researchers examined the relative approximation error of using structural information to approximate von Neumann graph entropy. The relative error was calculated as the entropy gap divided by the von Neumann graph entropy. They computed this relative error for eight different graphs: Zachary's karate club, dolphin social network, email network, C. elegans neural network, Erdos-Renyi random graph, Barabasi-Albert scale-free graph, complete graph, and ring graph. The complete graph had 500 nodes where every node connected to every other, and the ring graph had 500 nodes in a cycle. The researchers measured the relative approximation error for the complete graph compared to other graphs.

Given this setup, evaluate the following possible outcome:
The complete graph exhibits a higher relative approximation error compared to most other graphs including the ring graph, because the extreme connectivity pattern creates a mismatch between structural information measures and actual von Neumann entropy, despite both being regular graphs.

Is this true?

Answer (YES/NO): NO